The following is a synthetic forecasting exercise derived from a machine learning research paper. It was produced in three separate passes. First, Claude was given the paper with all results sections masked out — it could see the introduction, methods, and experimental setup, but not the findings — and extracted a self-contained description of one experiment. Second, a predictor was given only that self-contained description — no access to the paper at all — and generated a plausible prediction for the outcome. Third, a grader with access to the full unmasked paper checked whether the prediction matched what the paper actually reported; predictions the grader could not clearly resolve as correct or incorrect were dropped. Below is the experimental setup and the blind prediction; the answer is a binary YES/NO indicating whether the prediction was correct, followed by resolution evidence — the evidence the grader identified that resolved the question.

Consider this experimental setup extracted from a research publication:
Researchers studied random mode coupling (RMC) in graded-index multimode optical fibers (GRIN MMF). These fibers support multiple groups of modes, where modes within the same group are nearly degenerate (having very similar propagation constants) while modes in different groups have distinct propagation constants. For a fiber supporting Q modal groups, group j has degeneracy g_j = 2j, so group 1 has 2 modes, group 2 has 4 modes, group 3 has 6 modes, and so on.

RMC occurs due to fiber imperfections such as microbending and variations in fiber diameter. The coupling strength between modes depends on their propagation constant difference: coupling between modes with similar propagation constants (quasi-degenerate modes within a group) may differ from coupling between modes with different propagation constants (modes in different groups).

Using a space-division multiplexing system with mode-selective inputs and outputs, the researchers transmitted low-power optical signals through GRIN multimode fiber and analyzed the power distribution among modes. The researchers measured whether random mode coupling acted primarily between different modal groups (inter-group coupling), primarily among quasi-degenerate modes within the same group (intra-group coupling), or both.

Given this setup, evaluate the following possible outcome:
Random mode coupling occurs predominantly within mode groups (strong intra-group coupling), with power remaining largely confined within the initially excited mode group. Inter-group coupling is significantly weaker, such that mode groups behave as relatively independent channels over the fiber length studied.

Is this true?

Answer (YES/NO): NO